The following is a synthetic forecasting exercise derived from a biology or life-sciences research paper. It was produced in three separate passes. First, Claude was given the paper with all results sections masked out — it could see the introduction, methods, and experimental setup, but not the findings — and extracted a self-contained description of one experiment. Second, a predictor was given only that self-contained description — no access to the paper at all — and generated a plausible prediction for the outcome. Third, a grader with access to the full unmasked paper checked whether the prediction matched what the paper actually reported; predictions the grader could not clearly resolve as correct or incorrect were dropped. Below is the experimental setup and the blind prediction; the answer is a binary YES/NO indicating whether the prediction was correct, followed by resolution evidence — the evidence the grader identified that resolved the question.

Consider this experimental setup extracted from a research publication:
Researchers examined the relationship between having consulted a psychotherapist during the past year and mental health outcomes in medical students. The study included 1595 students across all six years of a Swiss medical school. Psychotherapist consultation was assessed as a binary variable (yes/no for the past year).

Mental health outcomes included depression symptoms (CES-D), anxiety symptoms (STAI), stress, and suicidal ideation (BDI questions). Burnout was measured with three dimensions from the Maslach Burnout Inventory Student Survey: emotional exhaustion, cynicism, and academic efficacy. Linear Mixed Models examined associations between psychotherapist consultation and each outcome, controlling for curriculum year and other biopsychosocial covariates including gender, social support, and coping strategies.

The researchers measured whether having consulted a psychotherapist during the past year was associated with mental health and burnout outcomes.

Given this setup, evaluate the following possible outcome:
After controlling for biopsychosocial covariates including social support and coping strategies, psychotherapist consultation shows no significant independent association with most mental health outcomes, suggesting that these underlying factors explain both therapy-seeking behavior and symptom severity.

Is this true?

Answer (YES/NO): NO